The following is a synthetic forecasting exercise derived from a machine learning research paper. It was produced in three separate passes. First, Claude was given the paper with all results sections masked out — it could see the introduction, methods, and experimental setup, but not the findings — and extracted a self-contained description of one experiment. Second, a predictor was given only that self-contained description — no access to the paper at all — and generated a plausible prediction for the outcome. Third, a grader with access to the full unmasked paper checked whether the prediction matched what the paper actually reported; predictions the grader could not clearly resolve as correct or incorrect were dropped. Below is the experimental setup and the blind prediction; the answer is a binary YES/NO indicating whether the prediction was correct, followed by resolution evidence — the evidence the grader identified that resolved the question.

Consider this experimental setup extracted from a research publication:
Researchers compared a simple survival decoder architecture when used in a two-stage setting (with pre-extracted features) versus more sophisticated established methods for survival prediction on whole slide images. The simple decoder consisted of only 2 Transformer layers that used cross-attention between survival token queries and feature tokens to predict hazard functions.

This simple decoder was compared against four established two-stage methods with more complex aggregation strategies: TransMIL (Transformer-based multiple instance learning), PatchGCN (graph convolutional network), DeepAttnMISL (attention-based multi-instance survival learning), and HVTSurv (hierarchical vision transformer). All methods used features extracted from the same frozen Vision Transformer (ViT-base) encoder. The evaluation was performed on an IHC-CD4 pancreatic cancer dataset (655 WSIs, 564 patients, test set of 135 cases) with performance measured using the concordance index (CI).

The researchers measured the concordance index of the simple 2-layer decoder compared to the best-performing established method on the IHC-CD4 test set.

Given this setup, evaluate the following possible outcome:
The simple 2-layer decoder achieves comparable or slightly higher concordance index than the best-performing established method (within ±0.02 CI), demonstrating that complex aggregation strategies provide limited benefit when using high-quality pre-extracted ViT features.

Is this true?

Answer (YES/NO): NO